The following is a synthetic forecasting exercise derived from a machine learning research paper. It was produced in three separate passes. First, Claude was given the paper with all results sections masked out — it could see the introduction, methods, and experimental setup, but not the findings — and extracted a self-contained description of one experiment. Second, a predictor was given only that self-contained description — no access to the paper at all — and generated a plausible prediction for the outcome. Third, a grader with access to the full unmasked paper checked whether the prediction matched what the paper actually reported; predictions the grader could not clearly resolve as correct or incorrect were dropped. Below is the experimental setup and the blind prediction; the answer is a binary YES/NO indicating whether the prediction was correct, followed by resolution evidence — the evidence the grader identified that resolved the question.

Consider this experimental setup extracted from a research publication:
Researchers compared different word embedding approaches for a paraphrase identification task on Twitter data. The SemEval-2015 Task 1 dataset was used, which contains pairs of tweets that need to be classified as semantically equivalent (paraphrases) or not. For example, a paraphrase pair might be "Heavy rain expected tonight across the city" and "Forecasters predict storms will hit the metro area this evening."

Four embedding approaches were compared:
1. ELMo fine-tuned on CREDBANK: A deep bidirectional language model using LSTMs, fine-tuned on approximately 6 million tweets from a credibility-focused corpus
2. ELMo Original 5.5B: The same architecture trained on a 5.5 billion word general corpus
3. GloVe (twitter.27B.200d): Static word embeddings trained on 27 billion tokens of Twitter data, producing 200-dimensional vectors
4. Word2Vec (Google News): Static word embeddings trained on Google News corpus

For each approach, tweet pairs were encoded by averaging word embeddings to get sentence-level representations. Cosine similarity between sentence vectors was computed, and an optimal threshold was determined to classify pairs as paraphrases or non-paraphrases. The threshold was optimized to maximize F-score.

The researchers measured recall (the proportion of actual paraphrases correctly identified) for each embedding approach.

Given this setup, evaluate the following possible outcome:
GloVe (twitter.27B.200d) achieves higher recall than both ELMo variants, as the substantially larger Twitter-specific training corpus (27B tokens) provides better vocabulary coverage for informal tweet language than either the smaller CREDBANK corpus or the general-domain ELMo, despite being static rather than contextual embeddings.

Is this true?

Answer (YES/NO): YES